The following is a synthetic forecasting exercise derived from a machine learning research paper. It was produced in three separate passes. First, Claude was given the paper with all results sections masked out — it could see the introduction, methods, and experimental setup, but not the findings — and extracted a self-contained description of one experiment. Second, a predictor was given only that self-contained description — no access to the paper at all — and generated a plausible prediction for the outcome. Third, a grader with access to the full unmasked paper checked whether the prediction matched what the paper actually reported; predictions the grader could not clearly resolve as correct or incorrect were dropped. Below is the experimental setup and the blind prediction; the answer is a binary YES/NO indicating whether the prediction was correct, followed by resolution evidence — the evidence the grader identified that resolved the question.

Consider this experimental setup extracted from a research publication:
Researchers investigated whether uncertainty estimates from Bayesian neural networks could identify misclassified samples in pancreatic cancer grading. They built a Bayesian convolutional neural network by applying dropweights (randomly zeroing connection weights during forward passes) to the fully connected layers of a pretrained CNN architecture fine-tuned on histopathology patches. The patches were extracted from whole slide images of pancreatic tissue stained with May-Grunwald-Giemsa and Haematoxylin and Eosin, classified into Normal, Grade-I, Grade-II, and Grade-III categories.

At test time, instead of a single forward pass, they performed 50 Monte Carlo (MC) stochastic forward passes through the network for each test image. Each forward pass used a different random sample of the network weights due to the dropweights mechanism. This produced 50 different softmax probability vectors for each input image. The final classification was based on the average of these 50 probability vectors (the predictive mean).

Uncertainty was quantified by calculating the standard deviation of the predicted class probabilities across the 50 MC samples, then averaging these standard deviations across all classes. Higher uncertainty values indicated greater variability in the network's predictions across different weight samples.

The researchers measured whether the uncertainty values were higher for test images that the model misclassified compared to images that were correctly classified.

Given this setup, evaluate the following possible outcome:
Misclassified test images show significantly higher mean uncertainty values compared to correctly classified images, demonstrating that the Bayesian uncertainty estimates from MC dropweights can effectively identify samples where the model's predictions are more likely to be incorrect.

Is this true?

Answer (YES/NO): YES